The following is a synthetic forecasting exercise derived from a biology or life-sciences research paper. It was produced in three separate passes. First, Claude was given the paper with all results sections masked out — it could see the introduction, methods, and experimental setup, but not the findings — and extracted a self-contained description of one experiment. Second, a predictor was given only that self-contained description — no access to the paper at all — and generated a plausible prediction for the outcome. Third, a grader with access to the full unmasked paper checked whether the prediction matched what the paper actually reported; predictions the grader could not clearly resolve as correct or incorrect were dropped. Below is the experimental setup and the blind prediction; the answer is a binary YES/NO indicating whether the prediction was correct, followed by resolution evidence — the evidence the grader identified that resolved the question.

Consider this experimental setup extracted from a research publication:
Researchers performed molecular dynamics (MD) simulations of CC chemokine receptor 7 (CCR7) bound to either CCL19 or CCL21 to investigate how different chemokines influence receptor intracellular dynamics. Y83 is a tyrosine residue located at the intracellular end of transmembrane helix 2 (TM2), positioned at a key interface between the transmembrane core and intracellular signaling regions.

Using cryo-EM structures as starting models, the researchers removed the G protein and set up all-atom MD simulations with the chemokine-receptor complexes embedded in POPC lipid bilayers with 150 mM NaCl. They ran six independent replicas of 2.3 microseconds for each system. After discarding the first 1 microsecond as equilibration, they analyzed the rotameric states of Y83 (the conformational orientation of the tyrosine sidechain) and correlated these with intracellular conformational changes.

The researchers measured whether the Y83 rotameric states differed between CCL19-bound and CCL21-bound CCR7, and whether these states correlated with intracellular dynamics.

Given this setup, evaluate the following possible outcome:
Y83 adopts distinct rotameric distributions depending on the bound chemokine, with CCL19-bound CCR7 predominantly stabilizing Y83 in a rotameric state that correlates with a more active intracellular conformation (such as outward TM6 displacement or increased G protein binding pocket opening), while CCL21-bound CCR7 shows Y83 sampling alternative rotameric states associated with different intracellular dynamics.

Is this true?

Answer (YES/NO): YES